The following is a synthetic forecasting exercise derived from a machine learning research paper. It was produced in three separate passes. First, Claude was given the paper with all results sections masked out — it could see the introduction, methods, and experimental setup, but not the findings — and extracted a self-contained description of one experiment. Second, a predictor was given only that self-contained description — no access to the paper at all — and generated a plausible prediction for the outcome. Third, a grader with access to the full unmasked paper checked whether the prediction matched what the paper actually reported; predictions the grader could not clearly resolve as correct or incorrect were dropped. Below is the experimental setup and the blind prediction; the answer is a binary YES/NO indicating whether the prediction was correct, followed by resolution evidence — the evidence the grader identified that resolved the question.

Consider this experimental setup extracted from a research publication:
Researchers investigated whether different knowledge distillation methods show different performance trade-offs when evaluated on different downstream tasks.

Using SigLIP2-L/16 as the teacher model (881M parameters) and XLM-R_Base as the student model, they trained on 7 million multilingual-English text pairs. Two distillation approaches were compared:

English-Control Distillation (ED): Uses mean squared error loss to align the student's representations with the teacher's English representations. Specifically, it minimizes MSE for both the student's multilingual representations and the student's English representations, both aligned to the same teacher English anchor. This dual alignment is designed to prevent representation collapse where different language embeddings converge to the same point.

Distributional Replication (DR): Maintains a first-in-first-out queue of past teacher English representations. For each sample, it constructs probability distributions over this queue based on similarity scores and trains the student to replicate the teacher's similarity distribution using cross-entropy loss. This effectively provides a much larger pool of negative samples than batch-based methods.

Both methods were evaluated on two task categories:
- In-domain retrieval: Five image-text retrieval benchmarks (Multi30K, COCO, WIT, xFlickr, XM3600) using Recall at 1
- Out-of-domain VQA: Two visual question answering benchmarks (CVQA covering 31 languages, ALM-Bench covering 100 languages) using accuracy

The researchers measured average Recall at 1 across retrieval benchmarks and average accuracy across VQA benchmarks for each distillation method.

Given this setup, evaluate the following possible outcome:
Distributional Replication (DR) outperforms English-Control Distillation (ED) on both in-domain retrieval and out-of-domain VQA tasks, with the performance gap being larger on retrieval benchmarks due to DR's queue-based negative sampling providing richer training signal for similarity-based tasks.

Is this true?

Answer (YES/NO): NO